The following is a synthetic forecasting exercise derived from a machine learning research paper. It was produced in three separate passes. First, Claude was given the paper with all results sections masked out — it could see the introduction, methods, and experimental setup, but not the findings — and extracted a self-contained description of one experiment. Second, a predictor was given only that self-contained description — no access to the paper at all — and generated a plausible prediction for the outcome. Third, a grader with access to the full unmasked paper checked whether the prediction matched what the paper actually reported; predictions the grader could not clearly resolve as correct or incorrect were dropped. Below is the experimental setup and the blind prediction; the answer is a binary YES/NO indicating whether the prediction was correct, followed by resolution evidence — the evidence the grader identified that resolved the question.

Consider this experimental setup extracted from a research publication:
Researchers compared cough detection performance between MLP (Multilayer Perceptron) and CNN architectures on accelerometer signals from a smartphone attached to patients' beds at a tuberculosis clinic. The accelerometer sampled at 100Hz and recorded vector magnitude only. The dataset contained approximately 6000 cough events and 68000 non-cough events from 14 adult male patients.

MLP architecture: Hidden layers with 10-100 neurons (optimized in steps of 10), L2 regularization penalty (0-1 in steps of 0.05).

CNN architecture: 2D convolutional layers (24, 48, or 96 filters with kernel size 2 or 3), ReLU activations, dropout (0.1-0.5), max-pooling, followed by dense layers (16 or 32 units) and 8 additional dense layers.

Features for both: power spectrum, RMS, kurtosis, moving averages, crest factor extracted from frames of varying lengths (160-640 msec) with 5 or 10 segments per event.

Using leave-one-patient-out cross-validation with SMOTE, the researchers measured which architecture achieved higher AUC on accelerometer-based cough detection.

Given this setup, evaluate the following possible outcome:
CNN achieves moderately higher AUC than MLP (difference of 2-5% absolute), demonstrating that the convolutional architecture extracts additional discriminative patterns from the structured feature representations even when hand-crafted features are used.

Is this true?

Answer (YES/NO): NO